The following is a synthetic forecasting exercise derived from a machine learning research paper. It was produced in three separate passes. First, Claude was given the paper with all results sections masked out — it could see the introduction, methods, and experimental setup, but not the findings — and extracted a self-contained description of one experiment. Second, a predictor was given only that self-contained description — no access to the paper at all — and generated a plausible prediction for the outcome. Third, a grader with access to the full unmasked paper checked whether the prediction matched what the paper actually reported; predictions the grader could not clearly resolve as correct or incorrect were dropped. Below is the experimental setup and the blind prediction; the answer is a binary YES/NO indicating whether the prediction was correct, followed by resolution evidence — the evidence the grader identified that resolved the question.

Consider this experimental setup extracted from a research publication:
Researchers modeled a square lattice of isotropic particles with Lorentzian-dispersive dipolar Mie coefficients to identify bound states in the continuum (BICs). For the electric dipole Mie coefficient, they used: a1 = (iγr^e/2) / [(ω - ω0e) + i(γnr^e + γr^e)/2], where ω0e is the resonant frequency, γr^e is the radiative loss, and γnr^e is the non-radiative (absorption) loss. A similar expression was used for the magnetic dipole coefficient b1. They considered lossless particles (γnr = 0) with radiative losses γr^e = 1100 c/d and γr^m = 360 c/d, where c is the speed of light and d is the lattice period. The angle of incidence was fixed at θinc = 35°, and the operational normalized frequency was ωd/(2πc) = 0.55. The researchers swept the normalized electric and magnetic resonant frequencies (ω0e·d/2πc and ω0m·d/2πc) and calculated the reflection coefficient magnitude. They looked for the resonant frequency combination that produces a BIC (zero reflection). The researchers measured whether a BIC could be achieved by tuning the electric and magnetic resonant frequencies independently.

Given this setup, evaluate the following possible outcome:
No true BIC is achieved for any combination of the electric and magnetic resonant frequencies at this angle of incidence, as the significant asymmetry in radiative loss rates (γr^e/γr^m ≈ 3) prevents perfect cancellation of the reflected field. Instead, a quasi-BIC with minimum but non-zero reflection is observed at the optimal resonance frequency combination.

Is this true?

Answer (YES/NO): NO